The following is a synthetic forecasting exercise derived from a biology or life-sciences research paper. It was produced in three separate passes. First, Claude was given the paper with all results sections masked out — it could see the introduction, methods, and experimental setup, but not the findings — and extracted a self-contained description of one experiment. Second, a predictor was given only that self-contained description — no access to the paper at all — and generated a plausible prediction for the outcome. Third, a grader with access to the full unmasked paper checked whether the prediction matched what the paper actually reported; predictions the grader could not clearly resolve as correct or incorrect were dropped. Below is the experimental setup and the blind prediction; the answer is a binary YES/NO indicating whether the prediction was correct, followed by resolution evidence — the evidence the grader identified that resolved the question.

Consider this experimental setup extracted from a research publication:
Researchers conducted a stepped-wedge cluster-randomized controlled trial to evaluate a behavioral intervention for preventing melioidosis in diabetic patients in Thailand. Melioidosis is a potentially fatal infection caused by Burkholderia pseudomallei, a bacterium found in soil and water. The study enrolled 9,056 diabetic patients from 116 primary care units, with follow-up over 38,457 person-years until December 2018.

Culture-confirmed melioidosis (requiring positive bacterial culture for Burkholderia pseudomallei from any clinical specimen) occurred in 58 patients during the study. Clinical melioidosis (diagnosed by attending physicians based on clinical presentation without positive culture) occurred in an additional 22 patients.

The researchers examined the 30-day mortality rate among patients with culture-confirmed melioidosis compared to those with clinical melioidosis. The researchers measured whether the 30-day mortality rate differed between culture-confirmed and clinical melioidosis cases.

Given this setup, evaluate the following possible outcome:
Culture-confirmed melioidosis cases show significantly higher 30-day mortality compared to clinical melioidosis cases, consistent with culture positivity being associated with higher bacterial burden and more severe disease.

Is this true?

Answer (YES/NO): YES